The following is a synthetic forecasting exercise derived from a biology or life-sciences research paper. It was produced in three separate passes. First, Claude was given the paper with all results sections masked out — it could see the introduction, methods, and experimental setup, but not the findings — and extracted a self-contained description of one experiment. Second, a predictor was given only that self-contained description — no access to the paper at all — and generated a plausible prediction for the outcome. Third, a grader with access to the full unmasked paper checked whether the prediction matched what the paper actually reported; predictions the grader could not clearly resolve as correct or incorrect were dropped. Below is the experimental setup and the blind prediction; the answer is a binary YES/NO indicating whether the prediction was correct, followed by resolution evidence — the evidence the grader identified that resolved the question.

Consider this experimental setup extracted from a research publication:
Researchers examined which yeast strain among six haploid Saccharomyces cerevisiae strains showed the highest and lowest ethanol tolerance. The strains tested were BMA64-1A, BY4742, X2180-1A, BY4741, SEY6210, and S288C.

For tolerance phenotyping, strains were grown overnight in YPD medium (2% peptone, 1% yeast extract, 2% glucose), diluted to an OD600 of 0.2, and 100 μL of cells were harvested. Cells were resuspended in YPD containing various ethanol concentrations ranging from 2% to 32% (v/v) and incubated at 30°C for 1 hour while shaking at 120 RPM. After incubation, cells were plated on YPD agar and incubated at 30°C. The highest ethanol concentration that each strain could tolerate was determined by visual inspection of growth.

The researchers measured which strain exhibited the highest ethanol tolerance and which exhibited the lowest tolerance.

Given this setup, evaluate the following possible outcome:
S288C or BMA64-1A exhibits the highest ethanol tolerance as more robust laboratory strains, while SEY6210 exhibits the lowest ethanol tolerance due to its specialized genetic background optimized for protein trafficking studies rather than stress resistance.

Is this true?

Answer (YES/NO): NO